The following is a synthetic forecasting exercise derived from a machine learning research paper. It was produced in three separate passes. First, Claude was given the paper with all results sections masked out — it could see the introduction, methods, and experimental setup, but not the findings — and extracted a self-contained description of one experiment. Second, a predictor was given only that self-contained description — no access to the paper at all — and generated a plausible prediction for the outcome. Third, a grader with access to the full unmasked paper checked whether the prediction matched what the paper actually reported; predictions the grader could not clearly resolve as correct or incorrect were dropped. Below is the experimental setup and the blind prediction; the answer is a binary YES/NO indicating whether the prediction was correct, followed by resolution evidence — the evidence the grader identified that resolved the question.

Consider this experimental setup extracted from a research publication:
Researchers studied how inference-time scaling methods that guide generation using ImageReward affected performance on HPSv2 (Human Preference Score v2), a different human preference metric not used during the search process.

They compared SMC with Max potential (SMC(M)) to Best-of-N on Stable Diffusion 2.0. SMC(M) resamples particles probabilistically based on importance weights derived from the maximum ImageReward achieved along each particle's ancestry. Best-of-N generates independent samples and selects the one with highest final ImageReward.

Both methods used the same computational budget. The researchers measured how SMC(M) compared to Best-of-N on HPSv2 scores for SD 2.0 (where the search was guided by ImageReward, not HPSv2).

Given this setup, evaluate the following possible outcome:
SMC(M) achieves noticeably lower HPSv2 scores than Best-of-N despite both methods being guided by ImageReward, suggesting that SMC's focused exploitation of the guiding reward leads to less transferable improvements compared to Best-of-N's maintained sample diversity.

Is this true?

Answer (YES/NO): YES